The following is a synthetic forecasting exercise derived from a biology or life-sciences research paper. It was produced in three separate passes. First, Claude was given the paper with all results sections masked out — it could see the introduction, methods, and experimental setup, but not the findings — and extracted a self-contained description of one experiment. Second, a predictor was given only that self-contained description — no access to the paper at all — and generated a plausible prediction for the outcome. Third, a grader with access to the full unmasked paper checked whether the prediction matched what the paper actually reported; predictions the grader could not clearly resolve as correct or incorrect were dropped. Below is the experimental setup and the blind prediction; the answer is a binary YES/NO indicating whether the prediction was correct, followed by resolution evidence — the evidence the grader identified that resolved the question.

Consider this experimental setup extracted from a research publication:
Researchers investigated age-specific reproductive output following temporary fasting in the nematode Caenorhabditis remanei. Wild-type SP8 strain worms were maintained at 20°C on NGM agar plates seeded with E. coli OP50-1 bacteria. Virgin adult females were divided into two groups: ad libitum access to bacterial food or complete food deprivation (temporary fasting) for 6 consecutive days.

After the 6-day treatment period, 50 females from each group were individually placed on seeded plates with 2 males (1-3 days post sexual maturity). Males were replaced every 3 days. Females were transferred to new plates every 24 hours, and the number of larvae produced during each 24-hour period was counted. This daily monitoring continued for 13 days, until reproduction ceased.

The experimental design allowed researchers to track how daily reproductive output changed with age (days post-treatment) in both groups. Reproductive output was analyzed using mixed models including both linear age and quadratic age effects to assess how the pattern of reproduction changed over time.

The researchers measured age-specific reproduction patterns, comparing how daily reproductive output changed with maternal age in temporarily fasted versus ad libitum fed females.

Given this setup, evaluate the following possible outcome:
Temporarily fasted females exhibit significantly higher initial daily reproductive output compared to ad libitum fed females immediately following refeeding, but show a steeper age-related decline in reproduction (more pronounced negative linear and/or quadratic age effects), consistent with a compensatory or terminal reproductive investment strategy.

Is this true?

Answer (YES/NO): NO